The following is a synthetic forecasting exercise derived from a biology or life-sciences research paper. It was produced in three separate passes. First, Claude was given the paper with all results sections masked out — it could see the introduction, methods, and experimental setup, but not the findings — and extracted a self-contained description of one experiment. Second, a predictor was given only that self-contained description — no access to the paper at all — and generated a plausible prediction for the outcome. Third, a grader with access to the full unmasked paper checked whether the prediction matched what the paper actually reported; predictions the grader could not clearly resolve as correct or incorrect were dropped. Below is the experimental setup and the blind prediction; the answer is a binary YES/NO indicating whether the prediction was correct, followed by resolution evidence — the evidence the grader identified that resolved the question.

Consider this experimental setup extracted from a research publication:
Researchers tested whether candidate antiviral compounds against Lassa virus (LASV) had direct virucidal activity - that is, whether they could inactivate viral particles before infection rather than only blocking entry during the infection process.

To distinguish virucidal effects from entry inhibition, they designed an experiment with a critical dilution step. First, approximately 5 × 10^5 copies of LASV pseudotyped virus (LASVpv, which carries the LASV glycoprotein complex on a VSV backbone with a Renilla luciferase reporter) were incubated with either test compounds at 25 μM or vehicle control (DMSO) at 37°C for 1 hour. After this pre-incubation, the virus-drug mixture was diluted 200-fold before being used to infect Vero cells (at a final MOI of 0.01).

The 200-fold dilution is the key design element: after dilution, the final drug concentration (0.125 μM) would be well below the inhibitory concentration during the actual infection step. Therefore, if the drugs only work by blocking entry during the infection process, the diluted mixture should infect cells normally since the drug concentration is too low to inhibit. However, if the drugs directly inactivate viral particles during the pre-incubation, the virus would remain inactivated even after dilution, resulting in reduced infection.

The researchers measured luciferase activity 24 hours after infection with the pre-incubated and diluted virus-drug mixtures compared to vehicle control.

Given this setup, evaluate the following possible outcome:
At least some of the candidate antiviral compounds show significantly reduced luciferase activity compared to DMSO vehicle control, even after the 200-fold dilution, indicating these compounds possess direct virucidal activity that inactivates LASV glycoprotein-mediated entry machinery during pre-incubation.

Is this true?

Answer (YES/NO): YES